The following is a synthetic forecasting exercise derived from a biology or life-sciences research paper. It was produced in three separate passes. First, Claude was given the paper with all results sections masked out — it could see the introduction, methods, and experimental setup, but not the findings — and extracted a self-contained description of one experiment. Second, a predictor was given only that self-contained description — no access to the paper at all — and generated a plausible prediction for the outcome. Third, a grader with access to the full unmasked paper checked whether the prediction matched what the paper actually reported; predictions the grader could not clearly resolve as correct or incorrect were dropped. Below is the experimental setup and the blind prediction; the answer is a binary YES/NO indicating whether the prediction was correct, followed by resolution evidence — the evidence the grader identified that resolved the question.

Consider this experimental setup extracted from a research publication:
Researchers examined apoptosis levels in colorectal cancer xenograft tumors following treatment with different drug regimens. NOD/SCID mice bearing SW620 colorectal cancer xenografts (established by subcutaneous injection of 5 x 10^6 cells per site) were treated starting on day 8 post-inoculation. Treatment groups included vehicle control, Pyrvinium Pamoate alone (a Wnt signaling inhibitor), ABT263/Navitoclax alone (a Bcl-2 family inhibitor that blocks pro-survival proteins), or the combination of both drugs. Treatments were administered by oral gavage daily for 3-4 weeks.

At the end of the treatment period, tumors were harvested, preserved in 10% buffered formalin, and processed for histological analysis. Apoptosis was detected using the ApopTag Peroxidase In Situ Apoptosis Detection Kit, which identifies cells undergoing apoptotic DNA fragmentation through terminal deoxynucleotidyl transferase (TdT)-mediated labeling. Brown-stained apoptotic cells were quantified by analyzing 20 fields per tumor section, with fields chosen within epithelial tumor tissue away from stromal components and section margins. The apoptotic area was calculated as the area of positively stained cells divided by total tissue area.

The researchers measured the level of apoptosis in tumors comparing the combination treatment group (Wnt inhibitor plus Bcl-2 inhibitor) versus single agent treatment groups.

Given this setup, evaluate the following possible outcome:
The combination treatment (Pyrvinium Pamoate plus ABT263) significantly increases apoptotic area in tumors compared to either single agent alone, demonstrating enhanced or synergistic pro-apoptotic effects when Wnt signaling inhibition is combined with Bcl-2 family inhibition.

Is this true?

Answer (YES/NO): NO